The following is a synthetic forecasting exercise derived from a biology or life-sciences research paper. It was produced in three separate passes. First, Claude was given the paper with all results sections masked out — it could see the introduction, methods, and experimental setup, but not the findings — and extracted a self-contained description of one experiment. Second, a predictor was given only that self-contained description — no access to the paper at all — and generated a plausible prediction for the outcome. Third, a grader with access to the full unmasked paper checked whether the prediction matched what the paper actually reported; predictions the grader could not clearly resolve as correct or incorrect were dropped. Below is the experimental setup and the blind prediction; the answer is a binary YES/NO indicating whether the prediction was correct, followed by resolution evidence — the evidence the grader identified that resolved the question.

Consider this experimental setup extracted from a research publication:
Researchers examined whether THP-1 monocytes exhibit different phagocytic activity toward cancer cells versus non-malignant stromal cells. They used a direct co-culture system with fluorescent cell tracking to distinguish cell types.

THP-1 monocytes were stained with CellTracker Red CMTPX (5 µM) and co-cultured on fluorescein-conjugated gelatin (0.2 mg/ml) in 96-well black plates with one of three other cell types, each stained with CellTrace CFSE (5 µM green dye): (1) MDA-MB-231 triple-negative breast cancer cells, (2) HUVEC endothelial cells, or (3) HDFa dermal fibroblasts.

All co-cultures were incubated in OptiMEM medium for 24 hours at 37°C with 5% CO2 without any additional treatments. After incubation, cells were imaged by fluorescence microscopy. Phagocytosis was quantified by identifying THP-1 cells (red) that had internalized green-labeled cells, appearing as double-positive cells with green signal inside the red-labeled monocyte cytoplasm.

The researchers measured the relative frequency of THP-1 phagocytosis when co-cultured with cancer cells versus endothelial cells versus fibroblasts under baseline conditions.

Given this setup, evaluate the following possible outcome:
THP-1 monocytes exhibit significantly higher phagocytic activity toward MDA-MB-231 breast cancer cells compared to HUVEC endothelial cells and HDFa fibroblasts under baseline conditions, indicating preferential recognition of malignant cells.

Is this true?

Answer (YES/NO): NO